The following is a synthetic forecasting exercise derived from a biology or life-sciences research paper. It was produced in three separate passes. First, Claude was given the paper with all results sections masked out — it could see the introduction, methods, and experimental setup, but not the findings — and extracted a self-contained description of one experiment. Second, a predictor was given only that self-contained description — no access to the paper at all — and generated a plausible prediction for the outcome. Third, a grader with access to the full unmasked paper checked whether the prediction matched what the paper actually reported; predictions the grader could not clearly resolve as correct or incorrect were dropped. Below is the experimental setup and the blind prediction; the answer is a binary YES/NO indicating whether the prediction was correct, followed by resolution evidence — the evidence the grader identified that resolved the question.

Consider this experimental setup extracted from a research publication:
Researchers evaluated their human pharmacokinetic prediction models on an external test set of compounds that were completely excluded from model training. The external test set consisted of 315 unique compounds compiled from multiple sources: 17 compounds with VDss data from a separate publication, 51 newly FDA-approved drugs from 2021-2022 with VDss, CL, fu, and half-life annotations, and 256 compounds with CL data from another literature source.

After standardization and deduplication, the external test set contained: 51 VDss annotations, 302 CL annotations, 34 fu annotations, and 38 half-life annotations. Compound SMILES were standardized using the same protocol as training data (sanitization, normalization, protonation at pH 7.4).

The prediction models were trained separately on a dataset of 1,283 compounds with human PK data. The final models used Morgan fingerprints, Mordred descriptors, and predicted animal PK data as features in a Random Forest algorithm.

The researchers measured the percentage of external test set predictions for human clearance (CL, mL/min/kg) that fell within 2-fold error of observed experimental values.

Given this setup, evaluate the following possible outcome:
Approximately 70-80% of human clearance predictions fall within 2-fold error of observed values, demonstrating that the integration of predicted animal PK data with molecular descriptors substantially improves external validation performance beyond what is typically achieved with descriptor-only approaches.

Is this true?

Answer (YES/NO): NO